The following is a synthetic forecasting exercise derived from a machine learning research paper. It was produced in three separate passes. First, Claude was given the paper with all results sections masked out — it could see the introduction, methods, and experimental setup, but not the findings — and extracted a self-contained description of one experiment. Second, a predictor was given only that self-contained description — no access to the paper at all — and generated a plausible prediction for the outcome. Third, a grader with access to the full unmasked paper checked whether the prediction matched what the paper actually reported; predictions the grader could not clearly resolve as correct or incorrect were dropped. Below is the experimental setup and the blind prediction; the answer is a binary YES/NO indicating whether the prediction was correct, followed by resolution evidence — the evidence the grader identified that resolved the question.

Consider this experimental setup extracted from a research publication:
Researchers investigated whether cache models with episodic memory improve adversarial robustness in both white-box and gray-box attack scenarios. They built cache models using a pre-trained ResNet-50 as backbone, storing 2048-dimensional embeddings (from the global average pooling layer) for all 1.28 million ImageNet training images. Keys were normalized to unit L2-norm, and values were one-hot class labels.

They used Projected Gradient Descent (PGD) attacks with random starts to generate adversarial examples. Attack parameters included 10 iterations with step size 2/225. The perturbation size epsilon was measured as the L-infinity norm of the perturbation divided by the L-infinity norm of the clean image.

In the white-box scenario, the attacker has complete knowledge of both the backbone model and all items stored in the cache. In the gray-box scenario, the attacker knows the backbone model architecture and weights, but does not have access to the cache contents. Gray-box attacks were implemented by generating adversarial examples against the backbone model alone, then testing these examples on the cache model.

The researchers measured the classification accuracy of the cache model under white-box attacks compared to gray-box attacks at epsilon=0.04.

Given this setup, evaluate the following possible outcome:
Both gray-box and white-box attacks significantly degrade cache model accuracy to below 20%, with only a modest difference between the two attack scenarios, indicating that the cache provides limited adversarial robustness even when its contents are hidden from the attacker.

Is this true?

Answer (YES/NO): NO